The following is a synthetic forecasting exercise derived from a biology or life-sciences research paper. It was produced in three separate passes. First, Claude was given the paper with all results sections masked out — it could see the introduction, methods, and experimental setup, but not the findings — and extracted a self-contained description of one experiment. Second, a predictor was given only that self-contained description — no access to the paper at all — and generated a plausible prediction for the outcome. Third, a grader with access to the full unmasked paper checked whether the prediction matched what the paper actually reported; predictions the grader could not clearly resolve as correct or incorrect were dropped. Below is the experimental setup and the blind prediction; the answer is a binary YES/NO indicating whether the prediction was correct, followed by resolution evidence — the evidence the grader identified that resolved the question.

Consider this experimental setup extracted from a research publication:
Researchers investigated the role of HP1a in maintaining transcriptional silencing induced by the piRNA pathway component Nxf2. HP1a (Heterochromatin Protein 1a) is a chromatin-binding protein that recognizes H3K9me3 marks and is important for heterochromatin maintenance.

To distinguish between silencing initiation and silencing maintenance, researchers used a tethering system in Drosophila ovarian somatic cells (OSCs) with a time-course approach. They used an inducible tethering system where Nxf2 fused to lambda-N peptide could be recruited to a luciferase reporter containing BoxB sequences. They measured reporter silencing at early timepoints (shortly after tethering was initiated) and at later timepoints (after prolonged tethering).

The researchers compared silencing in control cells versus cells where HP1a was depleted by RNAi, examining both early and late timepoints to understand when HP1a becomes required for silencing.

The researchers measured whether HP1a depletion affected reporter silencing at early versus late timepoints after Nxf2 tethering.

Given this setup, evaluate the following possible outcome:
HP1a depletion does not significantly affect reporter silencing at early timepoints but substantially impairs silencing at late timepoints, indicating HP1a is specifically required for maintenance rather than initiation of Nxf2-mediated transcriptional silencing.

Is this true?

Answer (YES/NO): YES